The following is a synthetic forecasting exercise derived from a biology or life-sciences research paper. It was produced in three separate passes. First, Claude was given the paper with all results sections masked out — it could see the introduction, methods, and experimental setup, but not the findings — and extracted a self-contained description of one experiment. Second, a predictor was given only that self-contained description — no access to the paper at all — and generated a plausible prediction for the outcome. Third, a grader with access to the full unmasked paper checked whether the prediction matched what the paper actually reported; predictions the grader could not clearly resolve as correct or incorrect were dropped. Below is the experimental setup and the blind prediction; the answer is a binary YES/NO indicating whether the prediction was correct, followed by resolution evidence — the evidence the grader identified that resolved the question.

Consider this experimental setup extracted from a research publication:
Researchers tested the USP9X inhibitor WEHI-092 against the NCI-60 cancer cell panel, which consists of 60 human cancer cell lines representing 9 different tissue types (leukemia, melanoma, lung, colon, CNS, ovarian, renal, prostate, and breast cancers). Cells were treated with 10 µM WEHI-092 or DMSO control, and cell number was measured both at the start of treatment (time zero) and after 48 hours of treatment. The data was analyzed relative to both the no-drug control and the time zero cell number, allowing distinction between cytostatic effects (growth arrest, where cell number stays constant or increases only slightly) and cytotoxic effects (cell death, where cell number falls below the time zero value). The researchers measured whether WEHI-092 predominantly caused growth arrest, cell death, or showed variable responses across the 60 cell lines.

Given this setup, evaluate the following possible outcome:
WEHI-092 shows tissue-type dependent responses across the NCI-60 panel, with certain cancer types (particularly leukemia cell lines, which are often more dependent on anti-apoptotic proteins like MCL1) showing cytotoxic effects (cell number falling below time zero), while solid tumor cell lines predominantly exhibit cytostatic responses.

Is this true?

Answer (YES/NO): NO